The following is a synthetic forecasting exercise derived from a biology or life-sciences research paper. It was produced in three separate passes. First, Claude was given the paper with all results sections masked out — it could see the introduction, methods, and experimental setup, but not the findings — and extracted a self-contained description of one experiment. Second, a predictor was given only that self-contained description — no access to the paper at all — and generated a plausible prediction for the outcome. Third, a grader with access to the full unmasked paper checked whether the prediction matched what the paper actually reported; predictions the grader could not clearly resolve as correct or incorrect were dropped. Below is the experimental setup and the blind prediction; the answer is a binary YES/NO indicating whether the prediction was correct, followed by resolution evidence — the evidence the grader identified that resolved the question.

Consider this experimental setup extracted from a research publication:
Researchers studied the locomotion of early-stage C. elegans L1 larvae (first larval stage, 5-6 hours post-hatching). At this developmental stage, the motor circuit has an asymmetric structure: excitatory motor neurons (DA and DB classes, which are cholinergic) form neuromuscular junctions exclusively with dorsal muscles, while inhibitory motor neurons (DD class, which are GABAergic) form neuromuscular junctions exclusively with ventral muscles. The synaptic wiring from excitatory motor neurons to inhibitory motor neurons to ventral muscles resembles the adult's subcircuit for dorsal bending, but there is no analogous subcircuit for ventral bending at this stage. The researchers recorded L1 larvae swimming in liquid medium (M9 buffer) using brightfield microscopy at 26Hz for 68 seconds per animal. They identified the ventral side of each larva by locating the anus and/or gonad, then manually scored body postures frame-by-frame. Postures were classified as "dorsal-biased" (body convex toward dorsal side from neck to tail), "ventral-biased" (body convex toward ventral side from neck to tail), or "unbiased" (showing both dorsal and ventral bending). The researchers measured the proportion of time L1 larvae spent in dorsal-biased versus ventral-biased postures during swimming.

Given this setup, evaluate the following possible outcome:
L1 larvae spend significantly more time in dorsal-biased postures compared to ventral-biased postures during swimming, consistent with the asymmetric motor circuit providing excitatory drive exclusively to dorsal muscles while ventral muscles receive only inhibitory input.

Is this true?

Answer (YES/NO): NO